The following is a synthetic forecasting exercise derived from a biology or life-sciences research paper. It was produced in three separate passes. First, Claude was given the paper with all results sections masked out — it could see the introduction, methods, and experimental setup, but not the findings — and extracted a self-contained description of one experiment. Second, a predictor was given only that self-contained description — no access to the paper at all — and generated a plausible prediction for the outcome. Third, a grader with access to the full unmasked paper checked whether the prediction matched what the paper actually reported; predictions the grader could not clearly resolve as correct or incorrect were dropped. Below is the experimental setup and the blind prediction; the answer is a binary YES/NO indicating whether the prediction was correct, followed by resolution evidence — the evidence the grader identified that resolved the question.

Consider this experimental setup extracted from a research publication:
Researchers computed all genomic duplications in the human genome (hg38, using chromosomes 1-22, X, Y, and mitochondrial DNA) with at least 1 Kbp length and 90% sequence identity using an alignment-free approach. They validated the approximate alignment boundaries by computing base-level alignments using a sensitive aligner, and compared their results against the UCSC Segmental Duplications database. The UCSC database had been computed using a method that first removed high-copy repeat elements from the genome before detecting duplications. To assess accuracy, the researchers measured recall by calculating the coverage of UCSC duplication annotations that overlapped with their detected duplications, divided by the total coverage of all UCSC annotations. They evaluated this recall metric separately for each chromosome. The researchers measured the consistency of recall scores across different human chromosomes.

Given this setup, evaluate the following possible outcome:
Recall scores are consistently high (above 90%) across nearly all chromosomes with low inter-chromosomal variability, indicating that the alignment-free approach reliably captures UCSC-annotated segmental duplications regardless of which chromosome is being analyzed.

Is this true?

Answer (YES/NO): YES